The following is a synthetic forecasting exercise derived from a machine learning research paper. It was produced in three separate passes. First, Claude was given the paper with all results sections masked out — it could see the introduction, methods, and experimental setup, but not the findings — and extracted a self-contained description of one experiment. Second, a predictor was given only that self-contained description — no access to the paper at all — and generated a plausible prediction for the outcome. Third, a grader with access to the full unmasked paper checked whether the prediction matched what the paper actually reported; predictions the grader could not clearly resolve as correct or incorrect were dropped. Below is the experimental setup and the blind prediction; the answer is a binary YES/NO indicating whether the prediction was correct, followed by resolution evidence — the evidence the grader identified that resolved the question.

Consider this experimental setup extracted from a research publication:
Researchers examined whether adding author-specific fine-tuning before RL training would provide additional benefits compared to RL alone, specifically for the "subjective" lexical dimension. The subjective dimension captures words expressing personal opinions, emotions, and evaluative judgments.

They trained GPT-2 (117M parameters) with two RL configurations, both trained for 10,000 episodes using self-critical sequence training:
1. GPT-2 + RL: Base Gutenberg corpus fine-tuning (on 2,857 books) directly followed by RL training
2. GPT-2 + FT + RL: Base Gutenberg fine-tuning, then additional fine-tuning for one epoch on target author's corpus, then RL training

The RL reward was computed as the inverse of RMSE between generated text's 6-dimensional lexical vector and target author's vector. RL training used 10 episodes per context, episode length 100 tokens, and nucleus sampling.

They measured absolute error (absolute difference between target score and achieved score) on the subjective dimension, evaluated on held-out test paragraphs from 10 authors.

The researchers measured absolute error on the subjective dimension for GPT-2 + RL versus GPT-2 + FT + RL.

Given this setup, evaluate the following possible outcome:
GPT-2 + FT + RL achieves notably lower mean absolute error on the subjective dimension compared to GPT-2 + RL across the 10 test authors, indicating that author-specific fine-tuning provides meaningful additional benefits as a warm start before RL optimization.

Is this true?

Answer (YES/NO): NO